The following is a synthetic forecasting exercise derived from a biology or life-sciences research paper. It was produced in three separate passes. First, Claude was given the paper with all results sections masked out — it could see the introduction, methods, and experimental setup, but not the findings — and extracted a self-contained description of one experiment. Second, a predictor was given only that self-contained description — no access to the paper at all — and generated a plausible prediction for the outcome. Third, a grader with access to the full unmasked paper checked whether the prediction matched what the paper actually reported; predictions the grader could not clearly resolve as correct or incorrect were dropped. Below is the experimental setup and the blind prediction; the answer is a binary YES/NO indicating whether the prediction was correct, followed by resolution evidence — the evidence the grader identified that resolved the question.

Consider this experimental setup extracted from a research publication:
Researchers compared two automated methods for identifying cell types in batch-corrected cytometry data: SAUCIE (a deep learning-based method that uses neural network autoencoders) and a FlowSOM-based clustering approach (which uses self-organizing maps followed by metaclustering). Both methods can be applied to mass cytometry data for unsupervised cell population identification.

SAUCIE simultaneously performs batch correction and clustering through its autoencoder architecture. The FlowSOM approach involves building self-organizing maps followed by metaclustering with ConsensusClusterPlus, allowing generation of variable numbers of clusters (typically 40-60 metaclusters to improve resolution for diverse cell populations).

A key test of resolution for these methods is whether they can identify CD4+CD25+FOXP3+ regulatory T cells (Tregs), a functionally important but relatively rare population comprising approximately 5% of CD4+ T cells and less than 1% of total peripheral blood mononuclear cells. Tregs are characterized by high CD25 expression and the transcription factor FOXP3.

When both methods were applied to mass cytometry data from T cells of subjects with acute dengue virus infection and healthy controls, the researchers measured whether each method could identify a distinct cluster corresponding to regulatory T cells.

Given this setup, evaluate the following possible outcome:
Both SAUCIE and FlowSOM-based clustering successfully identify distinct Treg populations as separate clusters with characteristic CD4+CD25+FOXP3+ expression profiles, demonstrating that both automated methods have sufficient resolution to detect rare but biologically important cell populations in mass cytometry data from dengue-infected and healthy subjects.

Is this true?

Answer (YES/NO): NO